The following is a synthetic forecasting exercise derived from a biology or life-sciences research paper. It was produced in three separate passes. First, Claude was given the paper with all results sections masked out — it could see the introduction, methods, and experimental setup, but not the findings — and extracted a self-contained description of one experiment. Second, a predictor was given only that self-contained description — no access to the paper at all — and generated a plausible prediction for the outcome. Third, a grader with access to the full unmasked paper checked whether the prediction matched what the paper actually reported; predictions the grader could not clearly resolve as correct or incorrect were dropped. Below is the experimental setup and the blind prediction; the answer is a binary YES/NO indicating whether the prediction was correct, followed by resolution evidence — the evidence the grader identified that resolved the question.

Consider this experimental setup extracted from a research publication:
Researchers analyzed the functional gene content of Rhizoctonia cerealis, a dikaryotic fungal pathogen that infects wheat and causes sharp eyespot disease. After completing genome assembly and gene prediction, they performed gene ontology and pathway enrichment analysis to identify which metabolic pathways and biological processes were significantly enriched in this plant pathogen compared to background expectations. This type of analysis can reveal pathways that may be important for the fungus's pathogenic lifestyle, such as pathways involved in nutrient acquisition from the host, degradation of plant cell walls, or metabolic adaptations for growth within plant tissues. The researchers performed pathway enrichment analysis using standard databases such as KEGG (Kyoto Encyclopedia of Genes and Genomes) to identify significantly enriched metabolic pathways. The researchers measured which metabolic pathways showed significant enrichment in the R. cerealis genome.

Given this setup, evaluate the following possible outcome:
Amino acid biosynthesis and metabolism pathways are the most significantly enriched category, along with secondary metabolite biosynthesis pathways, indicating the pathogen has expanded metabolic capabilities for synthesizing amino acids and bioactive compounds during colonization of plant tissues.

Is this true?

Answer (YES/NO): NO